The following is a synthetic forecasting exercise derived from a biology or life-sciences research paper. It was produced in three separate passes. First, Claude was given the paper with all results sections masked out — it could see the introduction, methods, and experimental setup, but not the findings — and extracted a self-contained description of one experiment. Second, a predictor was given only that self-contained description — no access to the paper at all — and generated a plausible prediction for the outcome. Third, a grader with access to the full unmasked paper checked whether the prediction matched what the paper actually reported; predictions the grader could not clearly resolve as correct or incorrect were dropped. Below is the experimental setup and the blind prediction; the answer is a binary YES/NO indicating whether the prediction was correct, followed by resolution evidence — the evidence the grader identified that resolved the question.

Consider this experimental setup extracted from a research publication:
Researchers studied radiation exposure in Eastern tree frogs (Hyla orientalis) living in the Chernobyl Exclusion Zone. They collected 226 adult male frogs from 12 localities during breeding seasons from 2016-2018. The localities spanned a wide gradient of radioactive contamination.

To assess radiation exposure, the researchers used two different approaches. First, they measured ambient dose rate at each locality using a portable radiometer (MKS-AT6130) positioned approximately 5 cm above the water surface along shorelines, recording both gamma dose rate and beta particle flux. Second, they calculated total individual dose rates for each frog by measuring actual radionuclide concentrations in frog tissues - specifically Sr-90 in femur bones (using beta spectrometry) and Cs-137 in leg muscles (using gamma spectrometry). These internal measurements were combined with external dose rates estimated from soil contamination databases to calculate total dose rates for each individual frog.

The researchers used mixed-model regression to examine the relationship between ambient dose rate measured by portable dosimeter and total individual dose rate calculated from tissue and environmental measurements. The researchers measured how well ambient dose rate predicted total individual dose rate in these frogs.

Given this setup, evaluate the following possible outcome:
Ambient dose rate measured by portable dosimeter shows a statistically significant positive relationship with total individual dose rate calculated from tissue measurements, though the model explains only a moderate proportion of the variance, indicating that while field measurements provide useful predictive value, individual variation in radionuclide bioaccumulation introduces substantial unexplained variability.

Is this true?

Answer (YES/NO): NO